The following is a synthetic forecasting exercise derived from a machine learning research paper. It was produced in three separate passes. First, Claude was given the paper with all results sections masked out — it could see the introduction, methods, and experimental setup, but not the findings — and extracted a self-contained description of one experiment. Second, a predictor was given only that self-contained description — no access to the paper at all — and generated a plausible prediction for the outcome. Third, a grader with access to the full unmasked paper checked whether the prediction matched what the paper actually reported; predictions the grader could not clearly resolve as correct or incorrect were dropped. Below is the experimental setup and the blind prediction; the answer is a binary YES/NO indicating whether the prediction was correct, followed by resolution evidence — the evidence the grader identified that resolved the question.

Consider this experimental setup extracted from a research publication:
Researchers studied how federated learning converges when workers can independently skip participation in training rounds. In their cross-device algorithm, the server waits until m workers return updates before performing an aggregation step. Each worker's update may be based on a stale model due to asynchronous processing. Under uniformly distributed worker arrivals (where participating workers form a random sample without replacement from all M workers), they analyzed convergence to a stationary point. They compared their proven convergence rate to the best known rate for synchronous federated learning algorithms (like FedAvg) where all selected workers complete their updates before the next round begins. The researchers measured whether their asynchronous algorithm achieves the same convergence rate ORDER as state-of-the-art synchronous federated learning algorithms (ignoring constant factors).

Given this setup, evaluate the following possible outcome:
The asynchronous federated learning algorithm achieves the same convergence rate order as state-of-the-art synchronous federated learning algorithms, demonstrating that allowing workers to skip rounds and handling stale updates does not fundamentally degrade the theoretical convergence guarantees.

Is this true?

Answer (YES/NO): YES